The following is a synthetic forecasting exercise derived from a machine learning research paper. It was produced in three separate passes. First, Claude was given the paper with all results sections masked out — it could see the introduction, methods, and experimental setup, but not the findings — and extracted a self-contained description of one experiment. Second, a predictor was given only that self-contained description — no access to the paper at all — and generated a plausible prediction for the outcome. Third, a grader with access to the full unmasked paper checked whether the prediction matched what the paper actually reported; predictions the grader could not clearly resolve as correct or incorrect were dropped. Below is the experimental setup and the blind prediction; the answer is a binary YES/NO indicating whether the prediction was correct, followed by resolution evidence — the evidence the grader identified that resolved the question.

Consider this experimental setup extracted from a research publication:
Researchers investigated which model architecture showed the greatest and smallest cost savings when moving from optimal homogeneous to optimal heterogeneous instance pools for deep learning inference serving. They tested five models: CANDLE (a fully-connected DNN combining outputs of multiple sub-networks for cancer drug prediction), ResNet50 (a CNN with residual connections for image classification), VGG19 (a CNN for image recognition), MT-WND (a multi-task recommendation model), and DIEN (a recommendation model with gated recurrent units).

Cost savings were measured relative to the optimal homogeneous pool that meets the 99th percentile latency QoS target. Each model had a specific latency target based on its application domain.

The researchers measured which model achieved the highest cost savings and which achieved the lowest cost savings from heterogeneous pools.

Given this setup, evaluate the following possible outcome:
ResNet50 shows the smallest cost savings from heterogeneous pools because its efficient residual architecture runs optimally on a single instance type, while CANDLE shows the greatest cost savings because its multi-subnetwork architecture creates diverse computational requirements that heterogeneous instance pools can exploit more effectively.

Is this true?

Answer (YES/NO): NO